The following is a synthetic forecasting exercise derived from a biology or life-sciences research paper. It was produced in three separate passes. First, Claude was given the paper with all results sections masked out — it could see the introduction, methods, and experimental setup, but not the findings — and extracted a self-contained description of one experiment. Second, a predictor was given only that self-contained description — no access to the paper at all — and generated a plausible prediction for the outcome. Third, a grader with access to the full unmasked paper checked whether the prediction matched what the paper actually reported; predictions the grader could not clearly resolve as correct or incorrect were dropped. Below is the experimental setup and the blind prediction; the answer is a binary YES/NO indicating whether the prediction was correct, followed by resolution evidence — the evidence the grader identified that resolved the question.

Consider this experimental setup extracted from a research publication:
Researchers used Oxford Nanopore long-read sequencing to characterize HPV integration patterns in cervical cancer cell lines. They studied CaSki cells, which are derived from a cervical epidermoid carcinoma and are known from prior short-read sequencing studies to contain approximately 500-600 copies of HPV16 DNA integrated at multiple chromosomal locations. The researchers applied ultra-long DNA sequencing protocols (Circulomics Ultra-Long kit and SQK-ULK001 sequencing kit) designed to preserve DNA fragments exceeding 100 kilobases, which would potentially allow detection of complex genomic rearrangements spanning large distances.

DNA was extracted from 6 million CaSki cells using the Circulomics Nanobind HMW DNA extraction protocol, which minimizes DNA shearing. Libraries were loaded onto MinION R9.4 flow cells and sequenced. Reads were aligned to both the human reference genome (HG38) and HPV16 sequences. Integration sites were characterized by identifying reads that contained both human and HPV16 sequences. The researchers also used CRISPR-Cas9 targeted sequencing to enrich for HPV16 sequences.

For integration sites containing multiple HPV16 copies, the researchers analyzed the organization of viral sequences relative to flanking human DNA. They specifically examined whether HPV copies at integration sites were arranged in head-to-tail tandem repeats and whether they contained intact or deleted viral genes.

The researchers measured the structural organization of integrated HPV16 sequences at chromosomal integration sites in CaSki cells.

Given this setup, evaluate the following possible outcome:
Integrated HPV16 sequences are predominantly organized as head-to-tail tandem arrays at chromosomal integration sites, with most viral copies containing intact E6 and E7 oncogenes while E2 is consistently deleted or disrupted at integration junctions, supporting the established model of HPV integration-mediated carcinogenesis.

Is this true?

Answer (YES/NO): NO